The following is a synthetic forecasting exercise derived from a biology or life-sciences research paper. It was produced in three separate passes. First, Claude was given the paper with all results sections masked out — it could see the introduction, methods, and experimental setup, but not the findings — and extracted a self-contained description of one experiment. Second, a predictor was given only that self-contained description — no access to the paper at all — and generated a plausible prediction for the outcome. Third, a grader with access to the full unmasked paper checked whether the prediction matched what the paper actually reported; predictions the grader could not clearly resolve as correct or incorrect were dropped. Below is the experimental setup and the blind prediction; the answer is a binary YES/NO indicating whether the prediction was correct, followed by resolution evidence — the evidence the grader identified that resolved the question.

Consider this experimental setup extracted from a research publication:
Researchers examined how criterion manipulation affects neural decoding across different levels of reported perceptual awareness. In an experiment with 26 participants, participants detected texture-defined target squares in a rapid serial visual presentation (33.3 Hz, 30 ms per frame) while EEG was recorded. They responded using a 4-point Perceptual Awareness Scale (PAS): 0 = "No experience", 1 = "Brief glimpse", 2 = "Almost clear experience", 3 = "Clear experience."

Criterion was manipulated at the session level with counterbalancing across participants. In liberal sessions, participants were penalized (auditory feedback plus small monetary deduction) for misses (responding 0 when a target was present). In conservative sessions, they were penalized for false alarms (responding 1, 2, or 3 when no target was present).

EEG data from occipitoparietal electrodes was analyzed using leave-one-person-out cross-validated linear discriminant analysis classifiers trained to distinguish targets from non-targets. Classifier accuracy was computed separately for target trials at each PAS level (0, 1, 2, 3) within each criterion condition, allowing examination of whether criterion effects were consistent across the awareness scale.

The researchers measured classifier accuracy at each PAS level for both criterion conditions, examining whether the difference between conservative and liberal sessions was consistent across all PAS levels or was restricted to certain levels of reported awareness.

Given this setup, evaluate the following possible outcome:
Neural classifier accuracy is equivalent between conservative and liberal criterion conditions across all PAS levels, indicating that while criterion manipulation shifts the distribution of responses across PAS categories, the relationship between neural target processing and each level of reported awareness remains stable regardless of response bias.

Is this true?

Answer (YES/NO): NO